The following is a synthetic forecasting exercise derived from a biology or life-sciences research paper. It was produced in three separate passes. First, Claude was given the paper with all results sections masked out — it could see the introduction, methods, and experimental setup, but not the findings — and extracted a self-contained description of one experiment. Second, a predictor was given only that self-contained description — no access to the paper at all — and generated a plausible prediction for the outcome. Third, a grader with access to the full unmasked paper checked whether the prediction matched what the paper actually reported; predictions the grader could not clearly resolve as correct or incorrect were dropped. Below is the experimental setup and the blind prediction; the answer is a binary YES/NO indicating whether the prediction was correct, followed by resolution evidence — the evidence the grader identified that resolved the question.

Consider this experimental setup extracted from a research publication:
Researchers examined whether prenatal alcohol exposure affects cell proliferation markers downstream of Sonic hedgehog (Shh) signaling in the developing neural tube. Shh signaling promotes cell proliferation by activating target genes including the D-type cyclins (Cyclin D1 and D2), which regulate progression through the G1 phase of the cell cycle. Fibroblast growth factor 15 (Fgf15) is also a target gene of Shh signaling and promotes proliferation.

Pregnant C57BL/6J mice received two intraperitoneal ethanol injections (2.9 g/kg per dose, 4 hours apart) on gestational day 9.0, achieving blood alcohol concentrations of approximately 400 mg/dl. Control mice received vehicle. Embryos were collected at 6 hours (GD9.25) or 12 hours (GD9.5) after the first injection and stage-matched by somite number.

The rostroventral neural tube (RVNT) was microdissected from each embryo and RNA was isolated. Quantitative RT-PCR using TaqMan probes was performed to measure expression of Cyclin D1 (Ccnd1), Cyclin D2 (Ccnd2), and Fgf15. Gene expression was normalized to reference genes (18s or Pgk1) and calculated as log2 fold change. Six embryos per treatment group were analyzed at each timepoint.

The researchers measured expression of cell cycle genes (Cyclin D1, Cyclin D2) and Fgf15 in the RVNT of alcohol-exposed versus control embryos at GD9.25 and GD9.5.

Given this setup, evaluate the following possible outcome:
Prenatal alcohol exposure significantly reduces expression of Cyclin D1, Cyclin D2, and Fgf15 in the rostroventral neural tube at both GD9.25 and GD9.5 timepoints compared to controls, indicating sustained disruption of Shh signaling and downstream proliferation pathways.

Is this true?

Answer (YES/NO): NO